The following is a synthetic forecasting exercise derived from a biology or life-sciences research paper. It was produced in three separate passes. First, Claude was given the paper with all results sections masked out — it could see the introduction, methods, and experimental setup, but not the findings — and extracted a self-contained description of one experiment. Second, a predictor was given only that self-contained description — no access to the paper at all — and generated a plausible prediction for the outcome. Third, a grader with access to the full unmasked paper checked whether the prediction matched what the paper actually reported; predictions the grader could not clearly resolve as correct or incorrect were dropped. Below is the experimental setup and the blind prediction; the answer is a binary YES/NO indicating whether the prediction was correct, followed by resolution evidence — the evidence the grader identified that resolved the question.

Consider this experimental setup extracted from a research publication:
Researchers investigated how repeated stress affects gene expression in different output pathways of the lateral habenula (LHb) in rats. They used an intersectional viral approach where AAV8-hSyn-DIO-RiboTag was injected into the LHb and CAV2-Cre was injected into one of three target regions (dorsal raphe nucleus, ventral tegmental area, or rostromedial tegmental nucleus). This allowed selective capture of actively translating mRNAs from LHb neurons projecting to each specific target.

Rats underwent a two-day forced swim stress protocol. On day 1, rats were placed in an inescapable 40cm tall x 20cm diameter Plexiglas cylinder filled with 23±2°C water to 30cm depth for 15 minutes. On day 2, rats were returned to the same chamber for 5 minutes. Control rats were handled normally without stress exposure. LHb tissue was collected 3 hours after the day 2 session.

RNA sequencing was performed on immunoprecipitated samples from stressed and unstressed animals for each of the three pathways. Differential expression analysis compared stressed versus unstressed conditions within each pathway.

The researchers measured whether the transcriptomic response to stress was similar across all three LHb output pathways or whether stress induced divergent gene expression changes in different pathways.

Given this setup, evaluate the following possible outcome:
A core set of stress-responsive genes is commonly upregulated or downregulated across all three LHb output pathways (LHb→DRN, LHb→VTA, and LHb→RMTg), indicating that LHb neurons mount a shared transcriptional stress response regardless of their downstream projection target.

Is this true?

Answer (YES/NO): NO